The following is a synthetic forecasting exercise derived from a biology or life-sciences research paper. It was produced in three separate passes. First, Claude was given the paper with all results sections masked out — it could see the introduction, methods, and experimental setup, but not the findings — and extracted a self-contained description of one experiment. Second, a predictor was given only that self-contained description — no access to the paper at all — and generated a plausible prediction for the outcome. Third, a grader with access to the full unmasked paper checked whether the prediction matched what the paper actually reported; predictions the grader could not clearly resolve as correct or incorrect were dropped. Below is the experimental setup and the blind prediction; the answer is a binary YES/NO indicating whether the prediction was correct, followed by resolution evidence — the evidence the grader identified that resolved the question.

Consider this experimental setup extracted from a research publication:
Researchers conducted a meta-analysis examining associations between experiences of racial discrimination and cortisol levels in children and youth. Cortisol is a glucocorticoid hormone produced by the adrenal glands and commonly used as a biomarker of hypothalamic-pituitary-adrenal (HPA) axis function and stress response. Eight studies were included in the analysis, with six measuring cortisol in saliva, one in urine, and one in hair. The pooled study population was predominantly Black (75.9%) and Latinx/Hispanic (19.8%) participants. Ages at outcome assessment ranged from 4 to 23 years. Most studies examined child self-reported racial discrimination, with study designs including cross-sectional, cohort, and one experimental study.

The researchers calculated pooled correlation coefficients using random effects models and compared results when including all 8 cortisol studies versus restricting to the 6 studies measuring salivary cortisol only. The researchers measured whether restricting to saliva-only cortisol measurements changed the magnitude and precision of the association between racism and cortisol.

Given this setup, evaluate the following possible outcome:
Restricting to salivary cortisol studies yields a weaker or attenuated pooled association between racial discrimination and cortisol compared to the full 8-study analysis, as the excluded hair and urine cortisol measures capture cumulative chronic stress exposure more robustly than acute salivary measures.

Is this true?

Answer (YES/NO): NO